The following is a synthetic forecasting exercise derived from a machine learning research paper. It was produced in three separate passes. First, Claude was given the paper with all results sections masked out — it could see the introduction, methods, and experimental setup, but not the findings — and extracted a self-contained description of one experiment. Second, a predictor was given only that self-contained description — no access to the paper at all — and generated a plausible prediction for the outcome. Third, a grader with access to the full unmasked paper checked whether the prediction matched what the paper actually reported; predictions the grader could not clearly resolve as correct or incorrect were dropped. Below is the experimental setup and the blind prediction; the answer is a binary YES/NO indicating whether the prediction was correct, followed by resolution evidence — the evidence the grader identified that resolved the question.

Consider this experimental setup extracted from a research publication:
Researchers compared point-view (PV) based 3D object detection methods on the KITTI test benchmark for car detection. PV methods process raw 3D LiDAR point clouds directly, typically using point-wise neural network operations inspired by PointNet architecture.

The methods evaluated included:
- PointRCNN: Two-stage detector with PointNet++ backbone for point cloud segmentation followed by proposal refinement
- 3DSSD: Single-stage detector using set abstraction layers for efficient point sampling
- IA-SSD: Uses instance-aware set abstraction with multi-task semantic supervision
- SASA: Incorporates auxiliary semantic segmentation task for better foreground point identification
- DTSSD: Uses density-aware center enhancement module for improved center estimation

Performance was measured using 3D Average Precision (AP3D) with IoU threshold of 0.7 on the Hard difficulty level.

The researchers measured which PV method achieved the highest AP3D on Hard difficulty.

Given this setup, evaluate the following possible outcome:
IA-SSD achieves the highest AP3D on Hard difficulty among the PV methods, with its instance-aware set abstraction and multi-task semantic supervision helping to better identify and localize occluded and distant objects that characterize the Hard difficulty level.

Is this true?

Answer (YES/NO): NO